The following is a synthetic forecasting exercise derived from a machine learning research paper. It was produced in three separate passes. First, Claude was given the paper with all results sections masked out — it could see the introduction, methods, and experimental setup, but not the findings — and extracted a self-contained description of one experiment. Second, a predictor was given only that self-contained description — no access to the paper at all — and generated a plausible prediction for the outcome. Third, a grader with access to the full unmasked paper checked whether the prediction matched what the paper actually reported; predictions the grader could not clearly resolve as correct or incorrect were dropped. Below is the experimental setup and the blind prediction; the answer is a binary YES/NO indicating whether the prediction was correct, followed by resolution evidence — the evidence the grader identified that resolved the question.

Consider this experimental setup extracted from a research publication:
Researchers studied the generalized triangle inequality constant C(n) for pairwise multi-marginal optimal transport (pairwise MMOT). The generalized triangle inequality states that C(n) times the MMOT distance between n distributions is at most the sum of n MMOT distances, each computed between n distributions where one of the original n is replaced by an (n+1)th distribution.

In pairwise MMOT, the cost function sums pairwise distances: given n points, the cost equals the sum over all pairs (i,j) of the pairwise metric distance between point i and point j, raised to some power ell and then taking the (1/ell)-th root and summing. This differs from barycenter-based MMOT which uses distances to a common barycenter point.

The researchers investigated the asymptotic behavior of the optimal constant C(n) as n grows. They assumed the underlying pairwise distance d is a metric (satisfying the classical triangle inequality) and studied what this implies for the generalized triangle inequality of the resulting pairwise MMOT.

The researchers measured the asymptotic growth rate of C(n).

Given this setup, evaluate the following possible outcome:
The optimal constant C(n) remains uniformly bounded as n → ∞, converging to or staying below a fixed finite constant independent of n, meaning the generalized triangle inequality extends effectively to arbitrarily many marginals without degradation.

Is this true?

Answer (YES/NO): NO